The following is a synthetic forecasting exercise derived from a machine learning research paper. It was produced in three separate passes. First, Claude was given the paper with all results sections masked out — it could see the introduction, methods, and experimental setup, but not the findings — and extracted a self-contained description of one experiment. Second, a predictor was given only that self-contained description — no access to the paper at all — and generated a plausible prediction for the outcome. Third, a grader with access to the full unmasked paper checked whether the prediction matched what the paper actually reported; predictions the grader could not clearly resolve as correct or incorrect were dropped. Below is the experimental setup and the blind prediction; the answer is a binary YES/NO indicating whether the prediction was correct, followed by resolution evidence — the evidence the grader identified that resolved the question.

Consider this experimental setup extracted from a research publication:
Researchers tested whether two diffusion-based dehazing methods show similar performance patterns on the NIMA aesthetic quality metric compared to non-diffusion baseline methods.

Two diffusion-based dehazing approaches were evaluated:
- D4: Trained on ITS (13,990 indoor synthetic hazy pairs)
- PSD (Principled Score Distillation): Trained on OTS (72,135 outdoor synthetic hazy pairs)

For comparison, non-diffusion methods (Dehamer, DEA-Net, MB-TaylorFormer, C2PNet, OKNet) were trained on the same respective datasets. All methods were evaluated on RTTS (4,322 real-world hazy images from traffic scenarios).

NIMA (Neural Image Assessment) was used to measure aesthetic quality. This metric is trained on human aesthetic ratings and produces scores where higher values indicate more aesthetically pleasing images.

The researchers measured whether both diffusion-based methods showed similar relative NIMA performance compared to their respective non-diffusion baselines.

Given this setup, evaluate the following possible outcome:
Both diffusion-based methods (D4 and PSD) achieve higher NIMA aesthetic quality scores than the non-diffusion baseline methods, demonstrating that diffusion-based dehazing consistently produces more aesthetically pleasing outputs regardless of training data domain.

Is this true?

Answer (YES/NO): NO